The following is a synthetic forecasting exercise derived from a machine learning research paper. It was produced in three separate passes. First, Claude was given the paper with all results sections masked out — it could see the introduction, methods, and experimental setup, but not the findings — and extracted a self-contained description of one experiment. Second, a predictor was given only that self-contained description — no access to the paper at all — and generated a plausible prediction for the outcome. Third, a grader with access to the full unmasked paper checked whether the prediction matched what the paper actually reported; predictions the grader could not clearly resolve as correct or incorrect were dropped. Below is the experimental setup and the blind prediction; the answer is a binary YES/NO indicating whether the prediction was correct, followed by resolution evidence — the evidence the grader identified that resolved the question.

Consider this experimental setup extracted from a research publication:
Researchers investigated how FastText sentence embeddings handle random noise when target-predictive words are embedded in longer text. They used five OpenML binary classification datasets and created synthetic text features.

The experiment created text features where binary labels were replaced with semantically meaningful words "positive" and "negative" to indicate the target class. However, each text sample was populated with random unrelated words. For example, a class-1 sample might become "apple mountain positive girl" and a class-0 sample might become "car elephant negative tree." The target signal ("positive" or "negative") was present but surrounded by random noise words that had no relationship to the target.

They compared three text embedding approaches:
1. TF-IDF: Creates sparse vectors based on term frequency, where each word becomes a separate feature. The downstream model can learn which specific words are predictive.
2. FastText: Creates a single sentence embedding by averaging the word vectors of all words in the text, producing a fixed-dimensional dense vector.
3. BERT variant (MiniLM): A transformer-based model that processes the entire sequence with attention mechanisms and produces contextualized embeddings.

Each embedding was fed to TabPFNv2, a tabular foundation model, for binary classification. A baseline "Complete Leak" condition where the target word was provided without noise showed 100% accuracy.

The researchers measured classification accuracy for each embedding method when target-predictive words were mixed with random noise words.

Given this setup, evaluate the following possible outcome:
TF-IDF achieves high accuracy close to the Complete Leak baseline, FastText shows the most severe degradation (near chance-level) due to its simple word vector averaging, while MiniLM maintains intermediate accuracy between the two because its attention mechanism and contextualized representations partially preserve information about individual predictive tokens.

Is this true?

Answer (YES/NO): NO